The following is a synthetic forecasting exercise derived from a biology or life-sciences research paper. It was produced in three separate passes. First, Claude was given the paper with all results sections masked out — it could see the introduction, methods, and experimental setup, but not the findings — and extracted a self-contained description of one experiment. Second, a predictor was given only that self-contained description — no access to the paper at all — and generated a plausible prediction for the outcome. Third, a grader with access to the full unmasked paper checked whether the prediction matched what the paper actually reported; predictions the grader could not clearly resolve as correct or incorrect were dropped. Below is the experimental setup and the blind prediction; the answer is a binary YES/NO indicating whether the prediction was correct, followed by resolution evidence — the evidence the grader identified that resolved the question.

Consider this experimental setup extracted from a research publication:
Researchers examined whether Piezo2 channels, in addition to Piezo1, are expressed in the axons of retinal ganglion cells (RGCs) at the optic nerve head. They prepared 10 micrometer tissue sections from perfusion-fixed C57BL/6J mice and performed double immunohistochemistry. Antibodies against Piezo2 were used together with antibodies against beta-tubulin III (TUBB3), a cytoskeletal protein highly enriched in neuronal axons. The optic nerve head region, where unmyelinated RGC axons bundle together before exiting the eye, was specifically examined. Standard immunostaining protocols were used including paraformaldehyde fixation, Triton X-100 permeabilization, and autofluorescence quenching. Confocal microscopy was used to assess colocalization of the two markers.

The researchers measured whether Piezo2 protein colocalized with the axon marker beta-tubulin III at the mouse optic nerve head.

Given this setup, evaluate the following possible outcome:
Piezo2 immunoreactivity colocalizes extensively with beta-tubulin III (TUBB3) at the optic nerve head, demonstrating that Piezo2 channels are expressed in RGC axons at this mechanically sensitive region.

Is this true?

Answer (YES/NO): YES